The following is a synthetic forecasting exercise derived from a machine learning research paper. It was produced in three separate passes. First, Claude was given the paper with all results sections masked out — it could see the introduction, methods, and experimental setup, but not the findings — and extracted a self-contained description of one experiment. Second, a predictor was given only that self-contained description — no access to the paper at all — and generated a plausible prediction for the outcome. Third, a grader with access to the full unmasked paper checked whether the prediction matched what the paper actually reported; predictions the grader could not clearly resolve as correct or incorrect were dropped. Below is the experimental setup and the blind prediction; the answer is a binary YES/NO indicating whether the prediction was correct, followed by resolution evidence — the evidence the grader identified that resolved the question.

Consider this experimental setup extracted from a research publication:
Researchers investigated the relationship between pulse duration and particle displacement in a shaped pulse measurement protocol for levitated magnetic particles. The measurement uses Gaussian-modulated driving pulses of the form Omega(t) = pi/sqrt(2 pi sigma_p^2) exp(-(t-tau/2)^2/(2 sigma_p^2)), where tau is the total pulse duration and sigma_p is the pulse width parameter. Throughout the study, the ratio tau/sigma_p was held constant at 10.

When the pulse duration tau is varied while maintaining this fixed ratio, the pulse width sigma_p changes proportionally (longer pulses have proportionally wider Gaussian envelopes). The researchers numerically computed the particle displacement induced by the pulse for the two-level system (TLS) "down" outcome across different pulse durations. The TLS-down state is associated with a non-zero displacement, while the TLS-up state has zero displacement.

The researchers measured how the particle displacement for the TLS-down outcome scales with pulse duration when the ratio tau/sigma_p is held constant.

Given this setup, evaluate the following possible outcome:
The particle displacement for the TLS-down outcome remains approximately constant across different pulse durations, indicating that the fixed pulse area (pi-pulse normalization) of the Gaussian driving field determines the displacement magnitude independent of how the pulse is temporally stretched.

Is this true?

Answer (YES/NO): NO